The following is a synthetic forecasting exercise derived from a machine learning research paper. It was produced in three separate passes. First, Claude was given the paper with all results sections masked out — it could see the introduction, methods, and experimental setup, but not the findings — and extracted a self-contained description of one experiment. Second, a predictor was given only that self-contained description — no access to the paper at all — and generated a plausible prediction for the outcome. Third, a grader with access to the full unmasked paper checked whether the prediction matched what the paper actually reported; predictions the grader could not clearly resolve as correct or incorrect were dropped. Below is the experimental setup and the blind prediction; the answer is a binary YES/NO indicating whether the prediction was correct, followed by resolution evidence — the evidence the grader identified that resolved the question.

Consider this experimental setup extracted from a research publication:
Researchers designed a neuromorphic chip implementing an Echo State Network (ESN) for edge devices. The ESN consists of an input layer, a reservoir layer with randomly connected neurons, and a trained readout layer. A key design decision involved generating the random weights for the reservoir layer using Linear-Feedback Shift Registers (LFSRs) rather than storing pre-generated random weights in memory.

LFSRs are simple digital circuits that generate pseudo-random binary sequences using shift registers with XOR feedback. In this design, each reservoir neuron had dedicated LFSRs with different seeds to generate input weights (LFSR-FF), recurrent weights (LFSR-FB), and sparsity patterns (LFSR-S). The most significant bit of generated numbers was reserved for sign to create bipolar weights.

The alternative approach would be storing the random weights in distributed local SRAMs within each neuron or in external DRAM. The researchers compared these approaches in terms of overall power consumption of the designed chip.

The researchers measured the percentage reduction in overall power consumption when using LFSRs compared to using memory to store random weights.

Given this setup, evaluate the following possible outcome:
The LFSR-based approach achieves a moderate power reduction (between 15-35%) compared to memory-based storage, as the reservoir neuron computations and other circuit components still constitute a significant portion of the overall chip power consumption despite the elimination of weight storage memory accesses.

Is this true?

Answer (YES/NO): YES